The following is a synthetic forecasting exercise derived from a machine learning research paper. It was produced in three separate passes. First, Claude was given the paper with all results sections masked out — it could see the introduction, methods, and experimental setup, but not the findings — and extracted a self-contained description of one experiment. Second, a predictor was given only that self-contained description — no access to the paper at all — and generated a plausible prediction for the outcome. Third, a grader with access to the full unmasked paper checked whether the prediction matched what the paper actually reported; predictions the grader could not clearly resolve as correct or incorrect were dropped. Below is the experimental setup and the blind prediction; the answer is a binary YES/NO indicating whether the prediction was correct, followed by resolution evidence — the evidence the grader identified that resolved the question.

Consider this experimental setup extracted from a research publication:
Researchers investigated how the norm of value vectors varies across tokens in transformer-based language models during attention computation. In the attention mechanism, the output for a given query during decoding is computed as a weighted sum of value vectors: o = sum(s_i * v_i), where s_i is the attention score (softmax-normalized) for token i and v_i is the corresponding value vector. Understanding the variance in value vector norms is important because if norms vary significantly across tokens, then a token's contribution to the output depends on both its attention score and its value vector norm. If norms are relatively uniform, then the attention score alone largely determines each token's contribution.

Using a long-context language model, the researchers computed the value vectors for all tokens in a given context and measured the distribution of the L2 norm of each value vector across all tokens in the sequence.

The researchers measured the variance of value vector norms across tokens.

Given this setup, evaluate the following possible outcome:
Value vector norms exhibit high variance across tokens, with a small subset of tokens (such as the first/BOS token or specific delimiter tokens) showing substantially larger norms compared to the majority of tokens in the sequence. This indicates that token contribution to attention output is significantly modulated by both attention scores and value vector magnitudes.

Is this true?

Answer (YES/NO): NO